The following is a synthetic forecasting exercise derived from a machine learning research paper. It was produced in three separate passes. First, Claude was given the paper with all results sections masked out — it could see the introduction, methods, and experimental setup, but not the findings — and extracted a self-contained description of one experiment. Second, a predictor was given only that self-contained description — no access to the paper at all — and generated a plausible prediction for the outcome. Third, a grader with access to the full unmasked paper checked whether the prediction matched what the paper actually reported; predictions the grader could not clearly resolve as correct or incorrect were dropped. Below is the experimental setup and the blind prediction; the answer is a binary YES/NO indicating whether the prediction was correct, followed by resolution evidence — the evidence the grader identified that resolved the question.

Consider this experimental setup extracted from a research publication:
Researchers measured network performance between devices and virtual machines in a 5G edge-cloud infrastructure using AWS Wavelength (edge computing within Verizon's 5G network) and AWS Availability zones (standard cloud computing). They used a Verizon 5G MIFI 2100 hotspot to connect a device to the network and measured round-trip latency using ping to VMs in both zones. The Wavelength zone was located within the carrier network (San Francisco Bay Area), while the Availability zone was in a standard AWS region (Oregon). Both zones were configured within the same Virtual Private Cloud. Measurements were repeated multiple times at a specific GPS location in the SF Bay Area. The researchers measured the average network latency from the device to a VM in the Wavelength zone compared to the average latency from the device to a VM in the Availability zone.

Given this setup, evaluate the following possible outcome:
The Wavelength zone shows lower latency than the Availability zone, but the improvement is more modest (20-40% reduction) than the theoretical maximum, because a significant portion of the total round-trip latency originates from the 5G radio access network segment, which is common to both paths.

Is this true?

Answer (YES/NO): NO